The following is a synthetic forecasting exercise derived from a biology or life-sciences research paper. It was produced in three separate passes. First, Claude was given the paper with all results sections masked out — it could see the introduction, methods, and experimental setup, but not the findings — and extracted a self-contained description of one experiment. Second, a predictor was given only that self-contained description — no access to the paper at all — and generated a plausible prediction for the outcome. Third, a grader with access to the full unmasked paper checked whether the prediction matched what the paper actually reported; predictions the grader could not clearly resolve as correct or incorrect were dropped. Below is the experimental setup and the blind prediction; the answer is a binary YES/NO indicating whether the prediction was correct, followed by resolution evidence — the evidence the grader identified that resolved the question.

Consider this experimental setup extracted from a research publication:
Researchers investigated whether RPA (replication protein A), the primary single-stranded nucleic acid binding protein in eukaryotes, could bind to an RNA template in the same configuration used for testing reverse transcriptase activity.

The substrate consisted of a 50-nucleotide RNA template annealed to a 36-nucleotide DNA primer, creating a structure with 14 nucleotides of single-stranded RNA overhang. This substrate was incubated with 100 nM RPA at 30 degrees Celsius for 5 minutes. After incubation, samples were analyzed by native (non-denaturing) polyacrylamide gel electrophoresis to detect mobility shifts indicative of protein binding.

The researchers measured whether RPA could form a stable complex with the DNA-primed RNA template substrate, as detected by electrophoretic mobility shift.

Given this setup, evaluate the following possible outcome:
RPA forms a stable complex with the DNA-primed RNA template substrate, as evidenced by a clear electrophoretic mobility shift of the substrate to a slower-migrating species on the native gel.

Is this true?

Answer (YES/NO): YES